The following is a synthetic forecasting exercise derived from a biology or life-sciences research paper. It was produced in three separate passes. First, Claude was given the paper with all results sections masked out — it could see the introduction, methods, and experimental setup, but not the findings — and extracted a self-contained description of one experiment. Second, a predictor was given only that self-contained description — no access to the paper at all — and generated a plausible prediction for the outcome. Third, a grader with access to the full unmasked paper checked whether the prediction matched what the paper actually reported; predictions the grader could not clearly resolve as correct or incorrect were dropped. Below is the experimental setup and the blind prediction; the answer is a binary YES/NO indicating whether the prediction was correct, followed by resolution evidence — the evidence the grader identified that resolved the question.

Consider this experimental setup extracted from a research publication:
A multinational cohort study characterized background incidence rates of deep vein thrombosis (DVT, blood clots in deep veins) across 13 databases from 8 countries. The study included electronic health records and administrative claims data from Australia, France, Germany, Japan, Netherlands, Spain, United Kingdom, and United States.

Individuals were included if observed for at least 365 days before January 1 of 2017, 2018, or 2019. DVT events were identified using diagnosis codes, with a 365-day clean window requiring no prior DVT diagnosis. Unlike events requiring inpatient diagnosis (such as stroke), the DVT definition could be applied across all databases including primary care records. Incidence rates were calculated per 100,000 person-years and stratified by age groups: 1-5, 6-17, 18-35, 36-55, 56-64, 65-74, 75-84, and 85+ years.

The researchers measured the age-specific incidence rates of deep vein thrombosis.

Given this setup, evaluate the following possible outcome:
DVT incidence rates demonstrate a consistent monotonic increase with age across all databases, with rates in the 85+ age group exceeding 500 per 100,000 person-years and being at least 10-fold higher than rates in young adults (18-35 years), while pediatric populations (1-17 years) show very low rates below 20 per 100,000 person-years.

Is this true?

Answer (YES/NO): NO